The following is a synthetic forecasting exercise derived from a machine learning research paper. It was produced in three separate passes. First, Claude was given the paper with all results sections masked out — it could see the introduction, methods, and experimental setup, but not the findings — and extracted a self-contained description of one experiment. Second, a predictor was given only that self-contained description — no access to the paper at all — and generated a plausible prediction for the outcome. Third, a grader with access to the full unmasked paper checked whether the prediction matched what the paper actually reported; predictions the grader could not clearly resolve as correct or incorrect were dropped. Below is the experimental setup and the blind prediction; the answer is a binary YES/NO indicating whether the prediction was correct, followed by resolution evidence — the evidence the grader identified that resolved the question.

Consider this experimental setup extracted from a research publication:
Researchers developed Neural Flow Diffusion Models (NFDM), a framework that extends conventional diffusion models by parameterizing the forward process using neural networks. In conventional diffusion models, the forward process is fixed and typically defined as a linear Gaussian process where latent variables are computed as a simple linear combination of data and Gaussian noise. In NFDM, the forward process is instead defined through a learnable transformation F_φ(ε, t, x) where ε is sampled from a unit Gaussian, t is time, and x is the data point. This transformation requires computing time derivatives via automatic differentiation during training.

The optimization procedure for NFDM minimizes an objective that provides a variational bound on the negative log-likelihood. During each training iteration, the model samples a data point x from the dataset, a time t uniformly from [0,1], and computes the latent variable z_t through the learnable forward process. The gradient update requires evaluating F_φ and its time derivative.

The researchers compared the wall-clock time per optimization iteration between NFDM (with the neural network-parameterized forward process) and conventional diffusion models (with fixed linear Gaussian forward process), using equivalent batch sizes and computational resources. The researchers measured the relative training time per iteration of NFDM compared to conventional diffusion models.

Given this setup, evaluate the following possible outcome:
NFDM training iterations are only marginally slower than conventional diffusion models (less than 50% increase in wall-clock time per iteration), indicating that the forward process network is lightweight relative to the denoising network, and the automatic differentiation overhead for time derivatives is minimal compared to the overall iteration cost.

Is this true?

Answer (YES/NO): NO